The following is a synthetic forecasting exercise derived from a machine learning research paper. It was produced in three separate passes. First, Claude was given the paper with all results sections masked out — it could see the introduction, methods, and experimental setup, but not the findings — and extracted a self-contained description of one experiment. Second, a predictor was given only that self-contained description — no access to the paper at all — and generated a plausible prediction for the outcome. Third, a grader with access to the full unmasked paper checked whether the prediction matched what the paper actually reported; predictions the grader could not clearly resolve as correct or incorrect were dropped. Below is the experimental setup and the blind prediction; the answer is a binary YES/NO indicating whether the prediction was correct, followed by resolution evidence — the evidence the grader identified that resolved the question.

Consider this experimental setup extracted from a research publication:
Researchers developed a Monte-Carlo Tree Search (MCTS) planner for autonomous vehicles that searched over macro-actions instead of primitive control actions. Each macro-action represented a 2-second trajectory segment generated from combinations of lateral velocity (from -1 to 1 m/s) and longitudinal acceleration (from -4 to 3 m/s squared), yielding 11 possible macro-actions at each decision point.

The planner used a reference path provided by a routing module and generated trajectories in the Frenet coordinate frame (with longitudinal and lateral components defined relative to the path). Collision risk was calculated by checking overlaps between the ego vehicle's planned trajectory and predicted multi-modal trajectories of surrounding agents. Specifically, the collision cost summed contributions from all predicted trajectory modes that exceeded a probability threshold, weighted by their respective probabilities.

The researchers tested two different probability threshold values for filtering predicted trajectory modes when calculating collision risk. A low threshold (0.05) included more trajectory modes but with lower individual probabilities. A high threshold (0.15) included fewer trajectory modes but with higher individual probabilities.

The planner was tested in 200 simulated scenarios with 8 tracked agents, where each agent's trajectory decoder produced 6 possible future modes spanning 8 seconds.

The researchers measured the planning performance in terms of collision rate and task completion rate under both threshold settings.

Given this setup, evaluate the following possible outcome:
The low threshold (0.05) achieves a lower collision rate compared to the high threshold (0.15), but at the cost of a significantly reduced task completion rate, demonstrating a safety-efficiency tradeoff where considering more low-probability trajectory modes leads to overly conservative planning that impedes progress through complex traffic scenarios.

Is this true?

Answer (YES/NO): NO